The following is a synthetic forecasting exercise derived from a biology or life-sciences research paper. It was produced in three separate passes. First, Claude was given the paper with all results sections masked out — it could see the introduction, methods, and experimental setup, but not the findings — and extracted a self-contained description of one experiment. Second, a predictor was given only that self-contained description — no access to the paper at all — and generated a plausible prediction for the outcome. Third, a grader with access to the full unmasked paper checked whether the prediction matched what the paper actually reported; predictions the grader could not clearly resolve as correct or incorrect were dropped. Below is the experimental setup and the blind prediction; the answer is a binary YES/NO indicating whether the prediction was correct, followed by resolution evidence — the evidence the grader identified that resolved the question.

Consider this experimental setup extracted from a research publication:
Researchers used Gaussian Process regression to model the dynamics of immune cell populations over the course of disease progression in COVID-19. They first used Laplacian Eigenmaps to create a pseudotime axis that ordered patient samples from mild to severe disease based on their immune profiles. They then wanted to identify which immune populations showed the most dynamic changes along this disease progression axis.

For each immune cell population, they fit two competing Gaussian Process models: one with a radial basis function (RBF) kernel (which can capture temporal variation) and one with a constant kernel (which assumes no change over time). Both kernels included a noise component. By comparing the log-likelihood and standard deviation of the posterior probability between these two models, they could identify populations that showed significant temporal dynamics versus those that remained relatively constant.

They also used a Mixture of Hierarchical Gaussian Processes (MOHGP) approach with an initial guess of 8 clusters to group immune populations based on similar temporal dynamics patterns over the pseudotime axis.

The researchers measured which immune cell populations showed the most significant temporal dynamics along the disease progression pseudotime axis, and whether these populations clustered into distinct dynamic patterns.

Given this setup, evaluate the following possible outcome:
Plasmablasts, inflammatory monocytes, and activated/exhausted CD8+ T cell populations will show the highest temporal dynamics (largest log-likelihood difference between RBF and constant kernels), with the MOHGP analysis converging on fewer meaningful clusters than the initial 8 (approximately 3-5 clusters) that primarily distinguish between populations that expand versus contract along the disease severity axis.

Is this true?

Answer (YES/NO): NO